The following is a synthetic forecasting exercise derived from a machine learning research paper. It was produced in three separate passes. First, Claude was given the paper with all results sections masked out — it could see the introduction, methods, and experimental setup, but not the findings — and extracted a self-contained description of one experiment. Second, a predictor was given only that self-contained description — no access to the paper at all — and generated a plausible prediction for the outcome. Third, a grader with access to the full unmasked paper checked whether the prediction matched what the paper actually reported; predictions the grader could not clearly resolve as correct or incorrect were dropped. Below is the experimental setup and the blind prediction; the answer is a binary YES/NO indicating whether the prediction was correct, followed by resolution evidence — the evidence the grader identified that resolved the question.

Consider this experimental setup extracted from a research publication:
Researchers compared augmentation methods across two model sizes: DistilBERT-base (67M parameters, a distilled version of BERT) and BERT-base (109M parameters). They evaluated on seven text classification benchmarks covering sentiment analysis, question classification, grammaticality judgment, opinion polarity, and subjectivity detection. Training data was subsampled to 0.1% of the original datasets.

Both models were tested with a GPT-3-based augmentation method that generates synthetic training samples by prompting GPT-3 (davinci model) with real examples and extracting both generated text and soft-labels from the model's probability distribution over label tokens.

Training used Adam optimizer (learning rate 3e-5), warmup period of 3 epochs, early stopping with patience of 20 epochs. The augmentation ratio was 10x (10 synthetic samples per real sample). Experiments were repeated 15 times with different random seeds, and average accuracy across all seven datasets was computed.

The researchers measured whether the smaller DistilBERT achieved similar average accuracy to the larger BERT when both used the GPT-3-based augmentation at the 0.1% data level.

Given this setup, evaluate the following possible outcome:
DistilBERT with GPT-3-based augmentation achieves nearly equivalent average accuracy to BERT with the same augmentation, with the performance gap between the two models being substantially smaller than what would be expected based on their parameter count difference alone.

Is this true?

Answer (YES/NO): NO